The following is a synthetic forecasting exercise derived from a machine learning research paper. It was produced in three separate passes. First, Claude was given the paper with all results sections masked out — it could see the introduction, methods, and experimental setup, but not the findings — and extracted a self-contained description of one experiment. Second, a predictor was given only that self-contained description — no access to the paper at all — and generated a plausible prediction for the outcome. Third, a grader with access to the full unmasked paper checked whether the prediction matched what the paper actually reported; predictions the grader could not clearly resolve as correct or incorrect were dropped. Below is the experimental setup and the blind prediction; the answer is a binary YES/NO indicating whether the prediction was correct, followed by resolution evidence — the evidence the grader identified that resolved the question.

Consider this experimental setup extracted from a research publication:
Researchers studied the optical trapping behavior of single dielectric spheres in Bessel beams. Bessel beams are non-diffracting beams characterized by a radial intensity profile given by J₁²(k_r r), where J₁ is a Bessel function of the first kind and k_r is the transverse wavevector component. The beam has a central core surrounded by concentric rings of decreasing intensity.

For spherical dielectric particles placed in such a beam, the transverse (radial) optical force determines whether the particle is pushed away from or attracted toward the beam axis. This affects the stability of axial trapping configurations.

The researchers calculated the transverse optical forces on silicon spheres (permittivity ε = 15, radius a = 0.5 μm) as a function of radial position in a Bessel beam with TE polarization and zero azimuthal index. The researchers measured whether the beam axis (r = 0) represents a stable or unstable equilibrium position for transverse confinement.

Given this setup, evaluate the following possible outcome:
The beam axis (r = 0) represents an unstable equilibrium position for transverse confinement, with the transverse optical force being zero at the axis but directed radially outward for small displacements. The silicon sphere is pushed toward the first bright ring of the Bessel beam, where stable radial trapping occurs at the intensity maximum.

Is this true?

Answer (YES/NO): NO